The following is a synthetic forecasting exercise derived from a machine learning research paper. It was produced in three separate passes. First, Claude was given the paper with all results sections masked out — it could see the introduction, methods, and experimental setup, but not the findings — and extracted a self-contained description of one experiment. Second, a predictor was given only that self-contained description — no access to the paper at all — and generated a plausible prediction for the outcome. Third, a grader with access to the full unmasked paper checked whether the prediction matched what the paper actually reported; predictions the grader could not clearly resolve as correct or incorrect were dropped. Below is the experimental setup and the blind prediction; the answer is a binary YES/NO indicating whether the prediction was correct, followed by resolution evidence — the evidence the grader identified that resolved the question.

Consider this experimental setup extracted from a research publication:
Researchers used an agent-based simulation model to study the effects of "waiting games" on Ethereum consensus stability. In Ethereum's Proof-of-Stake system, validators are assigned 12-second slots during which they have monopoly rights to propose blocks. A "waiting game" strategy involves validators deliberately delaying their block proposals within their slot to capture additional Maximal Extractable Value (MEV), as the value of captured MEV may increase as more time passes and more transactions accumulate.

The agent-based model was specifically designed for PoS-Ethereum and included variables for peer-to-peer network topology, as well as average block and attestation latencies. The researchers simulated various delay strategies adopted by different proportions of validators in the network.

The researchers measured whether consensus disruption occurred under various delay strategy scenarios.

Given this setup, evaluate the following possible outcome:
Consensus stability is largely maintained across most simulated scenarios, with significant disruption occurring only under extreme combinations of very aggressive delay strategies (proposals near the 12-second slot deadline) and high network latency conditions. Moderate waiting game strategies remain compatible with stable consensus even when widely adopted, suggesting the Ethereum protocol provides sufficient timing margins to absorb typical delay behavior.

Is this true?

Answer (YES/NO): YES